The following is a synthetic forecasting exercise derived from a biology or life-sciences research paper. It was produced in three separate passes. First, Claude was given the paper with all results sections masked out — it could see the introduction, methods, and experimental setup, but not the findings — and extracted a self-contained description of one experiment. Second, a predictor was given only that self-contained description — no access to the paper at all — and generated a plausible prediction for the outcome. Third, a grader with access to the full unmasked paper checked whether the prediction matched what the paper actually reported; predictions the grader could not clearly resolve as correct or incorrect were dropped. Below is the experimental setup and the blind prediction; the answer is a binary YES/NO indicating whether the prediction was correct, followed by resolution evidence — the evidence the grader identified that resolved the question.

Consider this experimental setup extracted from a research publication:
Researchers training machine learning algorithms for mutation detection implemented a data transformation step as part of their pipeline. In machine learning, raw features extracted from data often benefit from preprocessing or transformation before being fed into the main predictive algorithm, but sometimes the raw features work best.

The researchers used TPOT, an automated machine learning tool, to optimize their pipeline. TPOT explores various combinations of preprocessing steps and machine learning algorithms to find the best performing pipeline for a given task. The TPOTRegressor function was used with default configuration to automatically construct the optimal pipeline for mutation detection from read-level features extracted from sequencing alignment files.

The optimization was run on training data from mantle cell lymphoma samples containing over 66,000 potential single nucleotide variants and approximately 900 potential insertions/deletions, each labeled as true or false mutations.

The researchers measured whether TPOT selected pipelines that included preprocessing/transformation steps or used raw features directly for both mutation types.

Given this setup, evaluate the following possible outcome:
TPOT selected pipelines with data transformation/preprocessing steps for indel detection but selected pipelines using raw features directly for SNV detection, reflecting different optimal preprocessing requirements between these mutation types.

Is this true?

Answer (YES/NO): NO